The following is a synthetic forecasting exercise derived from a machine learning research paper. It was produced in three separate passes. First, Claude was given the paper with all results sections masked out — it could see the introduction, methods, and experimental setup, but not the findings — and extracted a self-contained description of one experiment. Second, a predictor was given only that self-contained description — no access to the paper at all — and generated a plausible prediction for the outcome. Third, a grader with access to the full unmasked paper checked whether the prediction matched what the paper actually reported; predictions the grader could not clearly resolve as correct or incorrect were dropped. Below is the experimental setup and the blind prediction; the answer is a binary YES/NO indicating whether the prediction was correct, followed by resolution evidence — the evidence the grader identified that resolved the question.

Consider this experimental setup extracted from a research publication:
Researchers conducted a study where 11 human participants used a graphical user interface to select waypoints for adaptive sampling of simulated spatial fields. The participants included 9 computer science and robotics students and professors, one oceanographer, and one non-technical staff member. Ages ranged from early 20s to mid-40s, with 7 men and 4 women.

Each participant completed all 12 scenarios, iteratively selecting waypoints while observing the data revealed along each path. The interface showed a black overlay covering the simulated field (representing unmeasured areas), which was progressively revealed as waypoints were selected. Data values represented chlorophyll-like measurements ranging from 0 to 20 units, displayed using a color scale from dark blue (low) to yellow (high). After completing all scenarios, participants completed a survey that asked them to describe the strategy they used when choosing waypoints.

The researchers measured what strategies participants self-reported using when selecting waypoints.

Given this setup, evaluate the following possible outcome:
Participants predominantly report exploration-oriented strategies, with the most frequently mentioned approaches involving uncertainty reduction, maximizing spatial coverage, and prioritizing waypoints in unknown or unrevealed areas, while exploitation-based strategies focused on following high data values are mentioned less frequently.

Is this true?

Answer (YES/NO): NO